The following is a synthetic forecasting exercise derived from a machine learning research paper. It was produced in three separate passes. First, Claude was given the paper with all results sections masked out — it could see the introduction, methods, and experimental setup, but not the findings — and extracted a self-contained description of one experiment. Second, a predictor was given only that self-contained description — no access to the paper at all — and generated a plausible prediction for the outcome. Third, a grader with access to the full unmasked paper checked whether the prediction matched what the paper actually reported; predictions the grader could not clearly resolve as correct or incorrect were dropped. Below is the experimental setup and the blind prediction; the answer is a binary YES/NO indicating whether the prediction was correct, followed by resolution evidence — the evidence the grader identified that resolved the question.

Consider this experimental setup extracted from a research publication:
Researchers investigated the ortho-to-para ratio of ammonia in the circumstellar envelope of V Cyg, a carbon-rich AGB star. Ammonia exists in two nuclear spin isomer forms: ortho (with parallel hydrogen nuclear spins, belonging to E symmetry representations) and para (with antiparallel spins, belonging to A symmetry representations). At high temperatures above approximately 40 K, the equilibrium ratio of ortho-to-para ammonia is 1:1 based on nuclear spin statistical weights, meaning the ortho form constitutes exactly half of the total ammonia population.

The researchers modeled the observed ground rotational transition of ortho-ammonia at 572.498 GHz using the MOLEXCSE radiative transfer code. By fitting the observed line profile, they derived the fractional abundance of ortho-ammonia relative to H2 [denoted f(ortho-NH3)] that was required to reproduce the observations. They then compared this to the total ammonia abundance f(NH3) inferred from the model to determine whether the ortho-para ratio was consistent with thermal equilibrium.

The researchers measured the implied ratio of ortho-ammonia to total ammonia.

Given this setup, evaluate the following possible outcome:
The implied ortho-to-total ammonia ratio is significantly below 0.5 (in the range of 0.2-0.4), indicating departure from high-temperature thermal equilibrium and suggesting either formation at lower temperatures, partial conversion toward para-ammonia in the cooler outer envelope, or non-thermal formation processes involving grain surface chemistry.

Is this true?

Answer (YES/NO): NO